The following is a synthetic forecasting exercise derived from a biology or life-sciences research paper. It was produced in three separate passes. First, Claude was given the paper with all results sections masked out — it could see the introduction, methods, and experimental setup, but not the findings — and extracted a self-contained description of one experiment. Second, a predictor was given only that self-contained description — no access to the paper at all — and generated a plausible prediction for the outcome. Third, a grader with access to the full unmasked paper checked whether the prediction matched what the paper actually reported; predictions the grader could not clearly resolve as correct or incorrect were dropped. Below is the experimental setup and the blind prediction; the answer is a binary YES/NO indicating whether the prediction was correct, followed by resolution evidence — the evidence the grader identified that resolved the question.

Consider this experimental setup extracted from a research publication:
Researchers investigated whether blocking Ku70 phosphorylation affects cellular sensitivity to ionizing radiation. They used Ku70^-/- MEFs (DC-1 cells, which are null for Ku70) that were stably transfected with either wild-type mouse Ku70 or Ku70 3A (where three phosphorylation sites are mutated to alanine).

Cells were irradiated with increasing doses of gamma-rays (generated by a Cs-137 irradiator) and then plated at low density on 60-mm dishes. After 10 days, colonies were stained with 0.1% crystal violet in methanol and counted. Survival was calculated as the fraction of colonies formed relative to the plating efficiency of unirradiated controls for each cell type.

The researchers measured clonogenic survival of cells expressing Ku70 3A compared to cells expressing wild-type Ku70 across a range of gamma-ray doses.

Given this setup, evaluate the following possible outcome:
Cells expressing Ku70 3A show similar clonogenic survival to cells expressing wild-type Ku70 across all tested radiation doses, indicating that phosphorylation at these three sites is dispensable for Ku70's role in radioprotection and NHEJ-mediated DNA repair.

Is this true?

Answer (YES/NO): NO